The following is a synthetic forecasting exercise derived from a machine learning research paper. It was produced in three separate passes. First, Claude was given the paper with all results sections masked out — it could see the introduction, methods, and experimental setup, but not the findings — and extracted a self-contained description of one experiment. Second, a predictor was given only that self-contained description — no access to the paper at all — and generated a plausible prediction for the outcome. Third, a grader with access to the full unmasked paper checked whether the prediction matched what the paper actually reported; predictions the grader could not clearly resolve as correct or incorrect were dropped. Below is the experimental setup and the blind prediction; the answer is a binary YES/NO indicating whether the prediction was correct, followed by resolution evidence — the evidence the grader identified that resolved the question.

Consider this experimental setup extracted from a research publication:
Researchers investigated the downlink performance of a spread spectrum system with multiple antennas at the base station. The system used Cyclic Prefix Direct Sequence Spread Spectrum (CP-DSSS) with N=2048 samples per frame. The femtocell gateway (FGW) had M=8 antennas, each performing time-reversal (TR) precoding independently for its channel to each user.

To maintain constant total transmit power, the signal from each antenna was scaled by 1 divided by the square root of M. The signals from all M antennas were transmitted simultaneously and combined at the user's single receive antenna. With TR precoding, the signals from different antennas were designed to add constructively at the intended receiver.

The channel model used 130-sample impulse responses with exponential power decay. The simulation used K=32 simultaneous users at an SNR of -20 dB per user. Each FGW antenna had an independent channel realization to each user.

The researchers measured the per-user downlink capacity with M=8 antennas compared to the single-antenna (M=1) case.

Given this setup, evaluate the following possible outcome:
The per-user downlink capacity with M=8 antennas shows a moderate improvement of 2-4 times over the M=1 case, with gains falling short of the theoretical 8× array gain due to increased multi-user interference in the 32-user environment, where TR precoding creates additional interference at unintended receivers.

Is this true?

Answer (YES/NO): NO